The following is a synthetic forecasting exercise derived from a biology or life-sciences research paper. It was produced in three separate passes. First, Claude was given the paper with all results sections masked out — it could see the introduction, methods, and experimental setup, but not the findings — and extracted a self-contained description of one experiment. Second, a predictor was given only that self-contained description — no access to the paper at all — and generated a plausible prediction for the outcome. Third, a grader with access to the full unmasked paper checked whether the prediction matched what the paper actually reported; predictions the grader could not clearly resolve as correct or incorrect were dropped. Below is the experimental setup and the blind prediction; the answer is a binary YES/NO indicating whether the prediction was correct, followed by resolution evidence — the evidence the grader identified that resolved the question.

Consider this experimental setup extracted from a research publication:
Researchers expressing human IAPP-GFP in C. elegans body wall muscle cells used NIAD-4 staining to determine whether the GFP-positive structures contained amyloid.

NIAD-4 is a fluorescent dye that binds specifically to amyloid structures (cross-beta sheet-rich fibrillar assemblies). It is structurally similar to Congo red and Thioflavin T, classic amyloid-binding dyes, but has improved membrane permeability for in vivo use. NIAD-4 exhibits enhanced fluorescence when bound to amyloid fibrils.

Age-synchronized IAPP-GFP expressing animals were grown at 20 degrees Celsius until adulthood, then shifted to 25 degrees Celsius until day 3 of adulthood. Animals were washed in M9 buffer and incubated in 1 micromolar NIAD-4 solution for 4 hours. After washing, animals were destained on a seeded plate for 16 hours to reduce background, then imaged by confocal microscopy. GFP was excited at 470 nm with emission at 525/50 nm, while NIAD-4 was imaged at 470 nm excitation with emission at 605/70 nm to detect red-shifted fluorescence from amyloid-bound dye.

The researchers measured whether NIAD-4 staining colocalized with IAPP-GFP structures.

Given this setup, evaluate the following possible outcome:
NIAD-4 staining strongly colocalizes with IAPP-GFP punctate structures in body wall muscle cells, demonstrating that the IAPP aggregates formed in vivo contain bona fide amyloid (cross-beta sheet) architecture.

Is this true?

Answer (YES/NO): NO